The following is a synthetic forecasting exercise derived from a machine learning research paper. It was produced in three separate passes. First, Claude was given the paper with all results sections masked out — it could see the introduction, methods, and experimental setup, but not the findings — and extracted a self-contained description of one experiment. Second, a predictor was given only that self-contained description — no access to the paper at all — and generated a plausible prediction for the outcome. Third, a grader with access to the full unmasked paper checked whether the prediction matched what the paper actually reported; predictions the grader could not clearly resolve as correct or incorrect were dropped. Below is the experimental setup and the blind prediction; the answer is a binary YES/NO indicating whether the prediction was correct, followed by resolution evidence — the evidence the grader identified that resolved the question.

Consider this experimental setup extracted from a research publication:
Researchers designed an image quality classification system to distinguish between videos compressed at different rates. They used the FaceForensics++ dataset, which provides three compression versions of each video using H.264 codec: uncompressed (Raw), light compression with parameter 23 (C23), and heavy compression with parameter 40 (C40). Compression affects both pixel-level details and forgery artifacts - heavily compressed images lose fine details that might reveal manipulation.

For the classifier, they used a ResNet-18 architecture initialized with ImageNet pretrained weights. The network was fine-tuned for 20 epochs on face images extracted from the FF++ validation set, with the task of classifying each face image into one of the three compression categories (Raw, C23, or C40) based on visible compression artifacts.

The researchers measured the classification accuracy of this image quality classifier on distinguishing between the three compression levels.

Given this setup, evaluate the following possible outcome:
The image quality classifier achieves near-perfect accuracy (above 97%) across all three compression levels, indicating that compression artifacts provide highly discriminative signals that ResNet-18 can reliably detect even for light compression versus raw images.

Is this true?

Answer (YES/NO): NO